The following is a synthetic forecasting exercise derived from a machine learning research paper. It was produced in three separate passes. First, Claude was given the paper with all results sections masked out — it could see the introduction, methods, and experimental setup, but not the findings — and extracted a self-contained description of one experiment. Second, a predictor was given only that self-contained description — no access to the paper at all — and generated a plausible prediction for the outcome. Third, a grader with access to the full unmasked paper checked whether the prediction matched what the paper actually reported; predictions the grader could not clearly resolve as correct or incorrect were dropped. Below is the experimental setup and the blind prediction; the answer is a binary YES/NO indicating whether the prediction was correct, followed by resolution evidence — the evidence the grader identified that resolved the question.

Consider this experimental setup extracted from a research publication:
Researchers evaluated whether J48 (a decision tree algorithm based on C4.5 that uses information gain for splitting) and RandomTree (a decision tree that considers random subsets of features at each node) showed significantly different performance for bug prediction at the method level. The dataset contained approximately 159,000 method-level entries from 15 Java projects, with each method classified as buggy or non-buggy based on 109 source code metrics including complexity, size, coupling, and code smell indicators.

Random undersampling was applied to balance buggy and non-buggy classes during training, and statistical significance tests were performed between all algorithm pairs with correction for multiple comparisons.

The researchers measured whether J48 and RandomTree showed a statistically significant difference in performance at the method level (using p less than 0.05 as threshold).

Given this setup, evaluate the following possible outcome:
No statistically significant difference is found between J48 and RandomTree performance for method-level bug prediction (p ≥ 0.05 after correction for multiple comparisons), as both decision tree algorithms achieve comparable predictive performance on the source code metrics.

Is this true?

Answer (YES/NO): YES